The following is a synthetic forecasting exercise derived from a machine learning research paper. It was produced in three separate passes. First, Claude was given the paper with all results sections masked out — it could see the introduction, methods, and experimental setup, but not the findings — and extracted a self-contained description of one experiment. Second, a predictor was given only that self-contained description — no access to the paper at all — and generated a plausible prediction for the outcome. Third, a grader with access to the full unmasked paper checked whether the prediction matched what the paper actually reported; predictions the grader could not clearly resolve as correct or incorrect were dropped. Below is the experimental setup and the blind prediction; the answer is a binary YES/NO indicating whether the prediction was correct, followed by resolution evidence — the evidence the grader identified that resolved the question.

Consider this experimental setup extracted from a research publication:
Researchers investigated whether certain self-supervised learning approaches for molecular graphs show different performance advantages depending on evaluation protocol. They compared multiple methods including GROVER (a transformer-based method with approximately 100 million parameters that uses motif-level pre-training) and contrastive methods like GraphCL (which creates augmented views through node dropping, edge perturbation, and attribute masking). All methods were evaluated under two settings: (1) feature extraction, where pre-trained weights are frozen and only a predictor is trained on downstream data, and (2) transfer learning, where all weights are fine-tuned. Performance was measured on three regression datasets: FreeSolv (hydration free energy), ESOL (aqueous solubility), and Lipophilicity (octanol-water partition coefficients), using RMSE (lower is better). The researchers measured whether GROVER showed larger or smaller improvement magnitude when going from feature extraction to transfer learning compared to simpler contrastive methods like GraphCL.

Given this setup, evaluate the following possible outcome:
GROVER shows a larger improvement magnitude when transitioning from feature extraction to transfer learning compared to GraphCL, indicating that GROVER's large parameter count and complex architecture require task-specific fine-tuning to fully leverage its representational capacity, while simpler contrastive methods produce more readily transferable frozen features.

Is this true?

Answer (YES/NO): NO